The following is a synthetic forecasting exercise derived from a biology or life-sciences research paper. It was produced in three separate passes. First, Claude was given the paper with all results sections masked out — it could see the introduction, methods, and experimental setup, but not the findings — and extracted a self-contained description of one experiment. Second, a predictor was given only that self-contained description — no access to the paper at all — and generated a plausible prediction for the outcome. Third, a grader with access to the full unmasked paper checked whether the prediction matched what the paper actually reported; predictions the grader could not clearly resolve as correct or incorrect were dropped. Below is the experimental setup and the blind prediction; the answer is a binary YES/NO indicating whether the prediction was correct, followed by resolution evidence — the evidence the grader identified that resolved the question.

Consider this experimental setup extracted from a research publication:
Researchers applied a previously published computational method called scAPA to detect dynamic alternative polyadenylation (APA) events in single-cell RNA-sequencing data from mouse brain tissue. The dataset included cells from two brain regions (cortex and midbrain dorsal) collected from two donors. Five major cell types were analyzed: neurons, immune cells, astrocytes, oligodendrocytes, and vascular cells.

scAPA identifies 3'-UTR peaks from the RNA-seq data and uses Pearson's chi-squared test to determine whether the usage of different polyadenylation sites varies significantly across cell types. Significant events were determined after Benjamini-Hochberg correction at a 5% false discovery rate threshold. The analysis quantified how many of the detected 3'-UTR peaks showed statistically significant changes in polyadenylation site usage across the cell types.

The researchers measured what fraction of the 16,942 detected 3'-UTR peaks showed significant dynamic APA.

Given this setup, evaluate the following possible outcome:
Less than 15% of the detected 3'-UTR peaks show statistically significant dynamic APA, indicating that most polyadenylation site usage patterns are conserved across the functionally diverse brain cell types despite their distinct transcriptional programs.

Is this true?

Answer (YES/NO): YES